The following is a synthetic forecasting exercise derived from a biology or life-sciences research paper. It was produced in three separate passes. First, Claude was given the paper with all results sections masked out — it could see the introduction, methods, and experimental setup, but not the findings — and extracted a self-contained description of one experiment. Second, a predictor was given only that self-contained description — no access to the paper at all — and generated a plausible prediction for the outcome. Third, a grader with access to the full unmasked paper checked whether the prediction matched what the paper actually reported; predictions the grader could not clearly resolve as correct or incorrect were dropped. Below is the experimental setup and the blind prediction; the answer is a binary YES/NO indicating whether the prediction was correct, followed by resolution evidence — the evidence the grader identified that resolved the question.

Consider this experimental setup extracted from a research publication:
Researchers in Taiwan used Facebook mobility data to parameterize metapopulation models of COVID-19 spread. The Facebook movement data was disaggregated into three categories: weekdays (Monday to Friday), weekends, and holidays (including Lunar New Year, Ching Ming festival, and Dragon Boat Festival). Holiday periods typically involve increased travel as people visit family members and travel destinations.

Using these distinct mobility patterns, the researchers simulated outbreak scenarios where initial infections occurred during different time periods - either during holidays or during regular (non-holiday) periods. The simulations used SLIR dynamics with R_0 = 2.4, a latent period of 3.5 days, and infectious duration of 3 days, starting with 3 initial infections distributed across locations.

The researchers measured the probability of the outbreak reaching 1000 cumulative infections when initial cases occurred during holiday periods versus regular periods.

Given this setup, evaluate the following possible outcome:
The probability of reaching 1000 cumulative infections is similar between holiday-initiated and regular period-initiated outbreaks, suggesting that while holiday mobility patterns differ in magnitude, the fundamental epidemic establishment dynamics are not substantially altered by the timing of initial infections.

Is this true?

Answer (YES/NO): NO